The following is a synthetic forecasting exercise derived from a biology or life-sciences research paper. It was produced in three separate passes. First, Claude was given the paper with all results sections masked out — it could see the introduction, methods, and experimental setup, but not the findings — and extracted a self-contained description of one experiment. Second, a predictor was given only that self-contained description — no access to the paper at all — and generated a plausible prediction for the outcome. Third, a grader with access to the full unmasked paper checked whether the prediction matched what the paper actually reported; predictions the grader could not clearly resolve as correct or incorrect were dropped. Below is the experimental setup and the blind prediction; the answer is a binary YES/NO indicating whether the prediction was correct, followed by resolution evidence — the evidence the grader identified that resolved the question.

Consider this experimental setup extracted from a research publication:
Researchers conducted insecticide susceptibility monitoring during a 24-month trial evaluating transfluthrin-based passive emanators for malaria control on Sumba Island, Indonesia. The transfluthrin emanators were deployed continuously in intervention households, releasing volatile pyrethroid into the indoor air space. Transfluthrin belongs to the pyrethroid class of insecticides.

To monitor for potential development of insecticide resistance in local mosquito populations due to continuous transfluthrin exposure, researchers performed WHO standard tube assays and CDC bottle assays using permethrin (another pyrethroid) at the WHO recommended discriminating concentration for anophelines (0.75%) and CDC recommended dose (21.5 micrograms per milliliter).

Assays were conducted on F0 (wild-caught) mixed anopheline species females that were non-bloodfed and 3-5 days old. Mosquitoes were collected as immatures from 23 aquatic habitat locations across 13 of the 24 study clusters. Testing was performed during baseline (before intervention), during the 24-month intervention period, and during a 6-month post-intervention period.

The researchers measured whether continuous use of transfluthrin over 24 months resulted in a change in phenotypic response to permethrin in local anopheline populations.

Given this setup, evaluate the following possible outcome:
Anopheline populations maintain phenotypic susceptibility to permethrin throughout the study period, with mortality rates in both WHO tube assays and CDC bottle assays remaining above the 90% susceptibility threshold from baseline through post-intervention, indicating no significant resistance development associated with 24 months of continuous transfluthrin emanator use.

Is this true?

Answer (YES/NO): YES